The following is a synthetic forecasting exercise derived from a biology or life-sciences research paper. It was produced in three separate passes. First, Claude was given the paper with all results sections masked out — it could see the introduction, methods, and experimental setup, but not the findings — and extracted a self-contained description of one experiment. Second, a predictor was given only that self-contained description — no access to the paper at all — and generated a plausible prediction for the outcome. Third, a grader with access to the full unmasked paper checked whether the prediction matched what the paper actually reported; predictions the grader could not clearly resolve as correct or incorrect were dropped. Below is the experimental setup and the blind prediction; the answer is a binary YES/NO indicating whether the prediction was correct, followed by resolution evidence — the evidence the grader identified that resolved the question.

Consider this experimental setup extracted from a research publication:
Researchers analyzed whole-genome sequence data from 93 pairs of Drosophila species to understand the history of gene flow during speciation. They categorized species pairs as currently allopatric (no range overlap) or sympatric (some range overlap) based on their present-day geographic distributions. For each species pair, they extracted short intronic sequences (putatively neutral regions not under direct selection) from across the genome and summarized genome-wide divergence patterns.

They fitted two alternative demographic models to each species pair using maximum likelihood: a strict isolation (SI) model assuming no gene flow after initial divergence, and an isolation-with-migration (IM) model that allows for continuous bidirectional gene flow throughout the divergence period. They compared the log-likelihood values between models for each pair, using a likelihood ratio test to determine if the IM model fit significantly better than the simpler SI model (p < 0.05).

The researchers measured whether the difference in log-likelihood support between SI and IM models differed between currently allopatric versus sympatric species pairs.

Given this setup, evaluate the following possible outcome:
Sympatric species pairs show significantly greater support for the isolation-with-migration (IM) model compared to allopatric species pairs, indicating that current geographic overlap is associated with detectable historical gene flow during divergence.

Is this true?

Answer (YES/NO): NO